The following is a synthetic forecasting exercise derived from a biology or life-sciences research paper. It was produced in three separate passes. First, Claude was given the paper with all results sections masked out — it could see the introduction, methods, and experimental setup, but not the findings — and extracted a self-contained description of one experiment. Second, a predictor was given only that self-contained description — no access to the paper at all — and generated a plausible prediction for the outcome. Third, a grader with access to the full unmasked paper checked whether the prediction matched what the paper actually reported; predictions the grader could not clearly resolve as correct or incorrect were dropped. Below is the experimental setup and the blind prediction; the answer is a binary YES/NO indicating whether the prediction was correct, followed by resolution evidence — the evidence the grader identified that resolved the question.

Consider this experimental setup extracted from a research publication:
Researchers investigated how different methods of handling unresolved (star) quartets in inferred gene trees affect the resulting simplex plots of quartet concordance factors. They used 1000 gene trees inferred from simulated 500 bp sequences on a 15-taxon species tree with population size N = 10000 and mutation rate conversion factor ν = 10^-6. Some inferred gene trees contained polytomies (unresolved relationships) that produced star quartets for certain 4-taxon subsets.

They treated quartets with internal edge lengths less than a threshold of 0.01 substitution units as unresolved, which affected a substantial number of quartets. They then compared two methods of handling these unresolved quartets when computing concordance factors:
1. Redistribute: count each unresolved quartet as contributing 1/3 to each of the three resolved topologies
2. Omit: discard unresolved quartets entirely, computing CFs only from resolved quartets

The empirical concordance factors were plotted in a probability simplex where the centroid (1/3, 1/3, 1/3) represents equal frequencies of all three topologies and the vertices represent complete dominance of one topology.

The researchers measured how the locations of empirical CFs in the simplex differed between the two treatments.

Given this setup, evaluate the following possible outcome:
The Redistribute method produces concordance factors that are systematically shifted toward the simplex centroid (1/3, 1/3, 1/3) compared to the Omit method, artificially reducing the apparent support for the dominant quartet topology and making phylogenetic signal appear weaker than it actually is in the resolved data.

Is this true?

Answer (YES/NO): YES